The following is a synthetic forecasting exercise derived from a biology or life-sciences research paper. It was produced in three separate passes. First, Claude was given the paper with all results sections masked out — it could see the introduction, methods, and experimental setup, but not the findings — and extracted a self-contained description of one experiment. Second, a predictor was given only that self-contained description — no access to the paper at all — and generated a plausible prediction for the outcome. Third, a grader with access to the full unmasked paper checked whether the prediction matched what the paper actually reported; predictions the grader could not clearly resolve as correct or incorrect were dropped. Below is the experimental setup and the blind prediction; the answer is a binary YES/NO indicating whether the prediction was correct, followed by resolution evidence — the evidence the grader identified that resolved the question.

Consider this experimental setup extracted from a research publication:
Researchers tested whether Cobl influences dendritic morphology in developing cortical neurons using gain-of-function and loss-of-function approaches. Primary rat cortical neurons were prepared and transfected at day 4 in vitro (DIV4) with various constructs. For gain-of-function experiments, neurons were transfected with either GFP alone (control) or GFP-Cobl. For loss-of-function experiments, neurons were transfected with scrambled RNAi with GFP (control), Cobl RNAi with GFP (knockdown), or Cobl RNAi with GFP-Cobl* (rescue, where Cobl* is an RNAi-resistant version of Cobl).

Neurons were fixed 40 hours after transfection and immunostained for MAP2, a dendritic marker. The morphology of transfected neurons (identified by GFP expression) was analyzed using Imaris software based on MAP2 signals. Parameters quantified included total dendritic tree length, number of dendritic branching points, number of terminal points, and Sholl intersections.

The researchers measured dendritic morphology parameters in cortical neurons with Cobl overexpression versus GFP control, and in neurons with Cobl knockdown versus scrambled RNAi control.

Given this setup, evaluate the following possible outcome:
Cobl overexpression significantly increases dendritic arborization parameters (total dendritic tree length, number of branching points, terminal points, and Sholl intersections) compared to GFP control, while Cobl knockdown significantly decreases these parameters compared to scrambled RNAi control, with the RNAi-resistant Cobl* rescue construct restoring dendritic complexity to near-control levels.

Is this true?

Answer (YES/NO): YES